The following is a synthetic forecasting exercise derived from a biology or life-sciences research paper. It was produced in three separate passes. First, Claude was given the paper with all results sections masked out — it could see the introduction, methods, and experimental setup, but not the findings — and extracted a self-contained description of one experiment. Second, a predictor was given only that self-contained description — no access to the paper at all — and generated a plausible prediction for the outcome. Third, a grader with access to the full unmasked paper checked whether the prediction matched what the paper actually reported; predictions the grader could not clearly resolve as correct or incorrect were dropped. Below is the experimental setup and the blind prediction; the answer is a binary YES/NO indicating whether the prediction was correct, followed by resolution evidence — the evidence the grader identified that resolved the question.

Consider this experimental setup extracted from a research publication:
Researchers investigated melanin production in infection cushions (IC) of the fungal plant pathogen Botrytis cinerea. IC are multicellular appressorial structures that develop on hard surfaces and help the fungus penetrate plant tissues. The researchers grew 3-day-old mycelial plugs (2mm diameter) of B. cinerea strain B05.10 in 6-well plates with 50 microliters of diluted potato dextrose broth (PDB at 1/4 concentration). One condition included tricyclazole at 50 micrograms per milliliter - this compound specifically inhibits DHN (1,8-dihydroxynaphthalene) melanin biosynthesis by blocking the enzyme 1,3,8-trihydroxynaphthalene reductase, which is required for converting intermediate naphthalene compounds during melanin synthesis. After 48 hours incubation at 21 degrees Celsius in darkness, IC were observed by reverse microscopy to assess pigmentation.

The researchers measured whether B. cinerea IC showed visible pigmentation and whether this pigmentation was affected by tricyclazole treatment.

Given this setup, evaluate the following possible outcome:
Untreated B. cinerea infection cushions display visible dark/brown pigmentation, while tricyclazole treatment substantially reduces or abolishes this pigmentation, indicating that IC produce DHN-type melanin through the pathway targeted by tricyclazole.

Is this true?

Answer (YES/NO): YES